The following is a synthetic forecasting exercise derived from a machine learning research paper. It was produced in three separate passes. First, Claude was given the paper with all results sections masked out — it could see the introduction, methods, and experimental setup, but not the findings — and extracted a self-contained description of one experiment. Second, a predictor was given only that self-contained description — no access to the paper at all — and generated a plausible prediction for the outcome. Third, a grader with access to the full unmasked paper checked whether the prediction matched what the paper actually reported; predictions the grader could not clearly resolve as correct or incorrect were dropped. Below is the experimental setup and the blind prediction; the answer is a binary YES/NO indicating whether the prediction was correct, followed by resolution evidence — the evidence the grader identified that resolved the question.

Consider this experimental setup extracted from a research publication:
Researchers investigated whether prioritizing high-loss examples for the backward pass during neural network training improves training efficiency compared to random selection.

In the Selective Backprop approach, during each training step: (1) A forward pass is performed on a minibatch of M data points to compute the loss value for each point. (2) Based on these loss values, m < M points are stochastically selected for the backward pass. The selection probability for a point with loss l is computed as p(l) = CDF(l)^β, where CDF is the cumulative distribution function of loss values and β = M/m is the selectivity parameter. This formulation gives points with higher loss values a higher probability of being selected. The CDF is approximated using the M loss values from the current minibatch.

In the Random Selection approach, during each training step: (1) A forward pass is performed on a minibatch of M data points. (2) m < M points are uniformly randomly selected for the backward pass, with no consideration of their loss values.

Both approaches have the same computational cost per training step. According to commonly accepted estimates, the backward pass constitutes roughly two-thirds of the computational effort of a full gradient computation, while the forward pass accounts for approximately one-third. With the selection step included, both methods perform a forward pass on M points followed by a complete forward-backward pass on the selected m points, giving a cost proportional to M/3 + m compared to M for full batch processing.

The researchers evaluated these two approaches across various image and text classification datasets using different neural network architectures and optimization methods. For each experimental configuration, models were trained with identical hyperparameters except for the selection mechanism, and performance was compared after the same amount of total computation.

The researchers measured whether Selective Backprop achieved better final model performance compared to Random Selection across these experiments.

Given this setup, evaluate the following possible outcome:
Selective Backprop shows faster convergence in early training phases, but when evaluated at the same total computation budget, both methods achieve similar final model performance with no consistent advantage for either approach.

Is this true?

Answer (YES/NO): NO